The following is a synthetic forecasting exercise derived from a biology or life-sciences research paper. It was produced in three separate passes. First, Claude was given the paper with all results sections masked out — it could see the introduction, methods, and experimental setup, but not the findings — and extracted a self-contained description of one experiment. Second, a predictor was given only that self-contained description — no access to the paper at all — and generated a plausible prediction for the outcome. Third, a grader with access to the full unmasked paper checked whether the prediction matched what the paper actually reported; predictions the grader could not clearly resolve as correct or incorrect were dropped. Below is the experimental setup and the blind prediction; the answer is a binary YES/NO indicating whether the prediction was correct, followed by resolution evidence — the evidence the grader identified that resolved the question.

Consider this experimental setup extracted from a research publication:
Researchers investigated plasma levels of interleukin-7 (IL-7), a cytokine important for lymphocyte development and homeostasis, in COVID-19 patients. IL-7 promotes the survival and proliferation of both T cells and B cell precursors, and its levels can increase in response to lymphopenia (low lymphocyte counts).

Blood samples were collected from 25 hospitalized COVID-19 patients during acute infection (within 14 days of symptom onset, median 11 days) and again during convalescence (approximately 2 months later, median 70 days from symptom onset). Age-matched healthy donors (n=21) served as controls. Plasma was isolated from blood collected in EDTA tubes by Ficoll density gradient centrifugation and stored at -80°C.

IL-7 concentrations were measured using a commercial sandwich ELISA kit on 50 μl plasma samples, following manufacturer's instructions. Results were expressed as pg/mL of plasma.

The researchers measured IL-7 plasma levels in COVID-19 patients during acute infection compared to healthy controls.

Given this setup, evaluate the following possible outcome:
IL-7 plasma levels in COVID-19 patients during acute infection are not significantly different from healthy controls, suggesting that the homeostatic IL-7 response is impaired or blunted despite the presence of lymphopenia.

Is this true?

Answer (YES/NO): NO